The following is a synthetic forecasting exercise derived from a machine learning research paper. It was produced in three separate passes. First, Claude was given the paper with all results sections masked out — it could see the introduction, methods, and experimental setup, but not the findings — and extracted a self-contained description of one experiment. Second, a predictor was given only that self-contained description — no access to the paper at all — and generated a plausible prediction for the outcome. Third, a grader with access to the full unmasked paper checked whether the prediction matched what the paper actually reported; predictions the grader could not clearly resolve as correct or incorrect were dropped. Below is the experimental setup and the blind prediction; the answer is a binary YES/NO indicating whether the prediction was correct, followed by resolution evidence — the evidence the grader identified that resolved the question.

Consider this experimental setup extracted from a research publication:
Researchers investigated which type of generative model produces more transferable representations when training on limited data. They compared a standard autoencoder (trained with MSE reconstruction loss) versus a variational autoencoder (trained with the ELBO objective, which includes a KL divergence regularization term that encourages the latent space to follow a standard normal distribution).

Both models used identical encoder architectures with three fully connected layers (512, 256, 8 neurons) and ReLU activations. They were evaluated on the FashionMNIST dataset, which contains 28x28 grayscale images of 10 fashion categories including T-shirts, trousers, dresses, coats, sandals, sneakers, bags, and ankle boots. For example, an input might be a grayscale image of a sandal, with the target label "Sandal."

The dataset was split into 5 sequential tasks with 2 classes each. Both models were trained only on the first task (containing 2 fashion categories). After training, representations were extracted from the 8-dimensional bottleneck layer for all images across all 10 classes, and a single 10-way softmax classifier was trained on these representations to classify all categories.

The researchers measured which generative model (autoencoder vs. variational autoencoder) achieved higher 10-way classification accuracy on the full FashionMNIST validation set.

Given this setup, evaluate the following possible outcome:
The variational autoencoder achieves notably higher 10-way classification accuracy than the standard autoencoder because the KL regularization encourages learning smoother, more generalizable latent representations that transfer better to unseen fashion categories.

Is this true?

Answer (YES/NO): NO